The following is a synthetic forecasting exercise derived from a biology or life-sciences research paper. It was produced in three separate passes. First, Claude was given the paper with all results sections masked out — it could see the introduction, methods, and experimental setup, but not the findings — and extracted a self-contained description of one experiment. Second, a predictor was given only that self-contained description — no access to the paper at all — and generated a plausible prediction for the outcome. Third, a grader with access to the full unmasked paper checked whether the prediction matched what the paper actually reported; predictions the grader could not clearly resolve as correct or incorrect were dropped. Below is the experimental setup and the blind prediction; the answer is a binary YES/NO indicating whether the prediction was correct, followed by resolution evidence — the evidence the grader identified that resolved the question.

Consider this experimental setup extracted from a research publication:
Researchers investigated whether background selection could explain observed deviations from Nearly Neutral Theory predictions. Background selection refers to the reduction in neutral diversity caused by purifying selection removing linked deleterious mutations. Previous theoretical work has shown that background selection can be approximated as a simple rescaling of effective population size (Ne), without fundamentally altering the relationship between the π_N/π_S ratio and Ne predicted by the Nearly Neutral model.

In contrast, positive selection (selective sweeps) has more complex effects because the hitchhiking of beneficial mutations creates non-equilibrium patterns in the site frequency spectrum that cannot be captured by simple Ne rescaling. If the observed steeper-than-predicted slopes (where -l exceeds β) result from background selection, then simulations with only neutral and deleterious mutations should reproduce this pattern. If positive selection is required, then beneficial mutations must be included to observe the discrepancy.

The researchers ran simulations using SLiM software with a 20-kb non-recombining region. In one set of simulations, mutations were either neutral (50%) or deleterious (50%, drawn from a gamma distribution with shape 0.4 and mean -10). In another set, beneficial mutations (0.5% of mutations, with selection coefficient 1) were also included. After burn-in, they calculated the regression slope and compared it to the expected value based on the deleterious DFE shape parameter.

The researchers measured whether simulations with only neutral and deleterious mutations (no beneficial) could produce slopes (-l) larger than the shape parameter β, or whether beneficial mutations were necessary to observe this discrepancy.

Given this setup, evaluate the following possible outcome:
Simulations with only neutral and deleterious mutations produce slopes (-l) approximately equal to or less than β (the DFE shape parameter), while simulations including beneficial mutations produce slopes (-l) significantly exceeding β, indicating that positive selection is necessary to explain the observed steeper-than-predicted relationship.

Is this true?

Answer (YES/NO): YES